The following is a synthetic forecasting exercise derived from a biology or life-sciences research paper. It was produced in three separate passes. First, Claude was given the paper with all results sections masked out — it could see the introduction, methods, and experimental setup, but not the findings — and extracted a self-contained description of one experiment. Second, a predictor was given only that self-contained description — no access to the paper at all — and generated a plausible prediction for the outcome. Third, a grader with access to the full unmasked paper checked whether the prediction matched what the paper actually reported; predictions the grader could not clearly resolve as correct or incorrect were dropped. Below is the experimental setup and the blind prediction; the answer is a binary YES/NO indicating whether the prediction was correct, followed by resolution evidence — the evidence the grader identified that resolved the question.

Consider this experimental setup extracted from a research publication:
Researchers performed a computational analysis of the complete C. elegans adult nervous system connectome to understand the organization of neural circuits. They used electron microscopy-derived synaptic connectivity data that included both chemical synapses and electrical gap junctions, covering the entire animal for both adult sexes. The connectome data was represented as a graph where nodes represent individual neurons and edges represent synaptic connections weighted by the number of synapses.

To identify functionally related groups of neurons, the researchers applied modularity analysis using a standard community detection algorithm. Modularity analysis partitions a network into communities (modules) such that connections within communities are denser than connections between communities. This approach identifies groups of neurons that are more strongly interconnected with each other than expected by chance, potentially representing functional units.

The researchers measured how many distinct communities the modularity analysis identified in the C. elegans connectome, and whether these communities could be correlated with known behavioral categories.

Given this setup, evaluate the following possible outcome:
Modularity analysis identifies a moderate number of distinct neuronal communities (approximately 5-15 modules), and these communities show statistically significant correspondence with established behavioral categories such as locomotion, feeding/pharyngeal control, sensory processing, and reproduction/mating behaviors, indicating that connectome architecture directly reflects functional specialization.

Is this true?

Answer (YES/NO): YES